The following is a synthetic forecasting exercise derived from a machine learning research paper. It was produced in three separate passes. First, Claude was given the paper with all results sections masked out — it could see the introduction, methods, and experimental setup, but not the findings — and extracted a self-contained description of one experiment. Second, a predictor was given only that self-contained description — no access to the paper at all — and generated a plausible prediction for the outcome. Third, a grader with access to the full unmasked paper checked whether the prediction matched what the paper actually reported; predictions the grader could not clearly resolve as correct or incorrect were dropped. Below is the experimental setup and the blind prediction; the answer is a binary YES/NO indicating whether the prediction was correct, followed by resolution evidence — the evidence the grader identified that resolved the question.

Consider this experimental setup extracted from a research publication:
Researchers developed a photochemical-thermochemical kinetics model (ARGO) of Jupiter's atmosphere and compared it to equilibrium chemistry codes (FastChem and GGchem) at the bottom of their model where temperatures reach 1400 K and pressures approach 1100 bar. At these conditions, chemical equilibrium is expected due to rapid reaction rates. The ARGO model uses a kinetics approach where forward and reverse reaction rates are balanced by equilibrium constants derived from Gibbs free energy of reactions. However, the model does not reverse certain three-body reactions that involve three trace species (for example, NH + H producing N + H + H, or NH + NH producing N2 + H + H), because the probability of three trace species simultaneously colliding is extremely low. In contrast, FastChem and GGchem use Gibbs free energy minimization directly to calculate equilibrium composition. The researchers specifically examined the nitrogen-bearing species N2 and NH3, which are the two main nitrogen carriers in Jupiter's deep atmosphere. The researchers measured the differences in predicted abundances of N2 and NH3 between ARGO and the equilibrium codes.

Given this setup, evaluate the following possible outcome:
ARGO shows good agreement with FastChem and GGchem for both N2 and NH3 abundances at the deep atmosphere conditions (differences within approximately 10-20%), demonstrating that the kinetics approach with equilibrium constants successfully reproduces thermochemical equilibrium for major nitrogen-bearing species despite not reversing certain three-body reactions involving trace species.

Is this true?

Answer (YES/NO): NO